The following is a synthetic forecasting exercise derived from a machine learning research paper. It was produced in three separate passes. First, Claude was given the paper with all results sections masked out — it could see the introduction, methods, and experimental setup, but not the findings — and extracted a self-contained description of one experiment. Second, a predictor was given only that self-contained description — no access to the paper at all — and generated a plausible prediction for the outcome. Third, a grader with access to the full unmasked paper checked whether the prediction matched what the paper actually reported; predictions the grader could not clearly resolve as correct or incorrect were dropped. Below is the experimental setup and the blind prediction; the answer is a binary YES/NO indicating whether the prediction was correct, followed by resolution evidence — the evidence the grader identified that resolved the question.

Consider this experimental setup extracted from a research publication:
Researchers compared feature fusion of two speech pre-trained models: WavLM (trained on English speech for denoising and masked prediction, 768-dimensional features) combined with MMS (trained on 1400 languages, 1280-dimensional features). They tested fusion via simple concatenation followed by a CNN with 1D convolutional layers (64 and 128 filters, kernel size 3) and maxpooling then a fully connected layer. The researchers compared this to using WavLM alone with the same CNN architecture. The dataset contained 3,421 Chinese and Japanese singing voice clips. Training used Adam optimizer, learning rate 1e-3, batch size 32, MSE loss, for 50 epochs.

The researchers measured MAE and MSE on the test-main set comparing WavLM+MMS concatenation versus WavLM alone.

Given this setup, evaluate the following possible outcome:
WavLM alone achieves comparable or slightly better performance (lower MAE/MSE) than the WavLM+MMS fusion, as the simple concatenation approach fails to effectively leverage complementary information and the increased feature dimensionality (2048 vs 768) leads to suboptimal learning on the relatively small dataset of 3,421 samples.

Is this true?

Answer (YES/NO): NO